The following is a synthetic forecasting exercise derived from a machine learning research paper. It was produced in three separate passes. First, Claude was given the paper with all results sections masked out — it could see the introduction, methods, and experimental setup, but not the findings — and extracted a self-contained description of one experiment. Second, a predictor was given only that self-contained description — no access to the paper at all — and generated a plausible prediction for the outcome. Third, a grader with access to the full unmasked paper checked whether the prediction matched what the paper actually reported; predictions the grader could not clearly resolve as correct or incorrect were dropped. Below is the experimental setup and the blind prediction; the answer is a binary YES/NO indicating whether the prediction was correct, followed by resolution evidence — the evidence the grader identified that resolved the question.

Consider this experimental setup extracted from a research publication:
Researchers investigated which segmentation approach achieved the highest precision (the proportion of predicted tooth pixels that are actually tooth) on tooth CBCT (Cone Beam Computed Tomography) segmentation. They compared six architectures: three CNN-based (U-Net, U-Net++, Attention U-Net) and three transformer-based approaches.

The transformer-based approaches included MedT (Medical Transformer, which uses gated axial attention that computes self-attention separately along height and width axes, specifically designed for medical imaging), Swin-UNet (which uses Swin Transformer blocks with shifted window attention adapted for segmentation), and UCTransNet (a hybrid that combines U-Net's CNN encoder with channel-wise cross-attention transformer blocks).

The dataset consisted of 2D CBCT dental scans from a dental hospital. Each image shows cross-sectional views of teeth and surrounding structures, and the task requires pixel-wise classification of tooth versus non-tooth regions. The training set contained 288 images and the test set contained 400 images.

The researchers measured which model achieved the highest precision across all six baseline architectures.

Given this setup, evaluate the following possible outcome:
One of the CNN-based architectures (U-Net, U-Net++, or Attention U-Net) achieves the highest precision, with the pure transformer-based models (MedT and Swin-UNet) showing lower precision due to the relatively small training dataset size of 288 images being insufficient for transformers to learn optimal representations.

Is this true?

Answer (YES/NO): NO